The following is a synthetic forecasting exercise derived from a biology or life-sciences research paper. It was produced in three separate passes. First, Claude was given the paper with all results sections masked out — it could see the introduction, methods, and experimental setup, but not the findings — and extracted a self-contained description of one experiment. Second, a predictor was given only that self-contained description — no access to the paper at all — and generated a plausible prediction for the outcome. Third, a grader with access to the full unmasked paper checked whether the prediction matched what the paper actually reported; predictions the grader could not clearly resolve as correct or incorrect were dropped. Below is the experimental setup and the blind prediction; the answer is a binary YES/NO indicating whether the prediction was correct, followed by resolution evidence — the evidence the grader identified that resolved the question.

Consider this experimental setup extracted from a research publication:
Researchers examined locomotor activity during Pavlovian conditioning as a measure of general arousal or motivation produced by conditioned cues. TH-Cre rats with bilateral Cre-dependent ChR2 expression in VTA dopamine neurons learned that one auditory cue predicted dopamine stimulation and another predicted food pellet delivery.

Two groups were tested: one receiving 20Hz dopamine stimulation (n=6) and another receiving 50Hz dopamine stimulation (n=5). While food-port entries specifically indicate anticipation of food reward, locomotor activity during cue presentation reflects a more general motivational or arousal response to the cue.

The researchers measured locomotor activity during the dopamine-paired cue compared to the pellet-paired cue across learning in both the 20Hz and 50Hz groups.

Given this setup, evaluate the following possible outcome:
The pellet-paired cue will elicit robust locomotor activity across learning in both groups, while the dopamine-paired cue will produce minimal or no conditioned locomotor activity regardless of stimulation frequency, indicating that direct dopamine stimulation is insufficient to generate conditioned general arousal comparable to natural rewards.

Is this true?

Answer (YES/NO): NO